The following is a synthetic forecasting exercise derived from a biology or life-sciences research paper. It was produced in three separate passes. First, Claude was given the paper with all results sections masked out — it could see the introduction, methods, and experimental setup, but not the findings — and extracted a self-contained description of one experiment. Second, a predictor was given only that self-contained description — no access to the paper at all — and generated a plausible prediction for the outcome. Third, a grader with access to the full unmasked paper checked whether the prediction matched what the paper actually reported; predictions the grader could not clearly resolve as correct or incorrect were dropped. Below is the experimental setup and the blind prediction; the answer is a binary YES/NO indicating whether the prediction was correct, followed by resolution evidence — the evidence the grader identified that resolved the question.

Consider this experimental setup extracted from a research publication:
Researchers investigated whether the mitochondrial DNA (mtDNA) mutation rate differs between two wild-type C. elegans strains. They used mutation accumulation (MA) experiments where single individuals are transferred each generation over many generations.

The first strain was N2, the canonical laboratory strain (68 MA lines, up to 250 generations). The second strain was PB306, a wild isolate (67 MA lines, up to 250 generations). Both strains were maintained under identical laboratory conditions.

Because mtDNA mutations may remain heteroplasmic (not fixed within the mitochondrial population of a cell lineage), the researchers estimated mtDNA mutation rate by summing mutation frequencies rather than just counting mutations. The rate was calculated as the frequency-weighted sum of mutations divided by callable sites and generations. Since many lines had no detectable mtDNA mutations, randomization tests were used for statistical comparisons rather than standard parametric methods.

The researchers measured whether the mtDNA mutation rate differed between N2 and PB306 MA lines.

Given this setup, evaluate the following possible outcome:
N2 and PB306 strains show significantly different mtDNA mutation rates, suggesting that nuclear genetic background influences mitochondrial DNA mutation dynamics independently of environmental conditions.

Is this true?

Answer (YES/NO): NO